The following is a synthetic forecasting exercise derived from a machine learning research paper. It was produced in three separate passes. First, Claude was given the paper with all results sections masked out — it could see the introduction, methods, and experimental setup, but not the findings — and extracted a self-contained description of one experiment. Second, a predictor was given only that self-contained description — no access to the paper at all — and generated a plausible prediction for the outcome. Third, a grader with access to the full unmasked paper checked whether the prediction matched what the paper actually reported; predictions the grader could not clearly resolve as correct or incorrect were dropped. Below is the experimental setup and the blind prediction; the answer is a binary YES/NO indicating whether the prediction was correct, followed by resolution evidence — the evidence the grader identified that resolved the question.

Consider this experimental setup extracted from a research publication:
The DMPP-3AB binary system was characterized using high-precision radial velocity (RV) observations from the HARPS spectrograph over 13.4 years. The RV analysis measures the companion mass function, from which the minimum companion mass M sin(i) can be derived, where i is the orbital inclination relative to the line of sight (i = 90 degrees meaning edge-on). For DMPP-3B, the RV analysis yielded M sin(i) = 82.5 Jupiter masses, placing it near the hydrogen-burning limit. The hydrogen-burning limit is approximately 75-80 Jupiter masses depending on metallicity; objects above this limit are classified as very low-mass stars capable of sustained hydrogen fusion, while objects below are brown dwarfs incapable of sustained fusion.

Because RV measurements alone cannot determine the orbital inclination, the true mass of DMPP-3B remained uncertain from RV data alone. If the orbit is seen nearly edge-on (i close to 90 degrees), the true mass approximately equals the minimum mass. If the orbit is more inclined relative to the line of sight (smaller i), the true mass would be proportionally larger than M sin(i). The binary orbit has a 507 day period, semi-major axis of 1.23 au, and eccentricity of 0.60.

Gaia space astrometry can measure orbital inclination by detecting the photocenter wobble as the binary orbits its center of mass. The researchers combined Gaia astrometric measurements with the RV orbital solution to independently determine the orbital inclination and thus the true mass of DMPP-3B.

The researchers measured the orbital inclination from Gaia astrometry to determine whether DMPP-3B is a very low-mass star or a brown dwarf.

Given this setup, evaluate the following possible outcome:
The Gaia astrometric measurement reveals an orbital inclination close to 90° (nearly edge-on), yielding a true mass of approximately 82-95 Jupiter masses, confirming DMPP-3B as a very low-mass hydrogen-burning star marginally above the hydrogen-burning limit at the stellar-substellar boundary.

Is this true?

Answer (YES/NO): NO